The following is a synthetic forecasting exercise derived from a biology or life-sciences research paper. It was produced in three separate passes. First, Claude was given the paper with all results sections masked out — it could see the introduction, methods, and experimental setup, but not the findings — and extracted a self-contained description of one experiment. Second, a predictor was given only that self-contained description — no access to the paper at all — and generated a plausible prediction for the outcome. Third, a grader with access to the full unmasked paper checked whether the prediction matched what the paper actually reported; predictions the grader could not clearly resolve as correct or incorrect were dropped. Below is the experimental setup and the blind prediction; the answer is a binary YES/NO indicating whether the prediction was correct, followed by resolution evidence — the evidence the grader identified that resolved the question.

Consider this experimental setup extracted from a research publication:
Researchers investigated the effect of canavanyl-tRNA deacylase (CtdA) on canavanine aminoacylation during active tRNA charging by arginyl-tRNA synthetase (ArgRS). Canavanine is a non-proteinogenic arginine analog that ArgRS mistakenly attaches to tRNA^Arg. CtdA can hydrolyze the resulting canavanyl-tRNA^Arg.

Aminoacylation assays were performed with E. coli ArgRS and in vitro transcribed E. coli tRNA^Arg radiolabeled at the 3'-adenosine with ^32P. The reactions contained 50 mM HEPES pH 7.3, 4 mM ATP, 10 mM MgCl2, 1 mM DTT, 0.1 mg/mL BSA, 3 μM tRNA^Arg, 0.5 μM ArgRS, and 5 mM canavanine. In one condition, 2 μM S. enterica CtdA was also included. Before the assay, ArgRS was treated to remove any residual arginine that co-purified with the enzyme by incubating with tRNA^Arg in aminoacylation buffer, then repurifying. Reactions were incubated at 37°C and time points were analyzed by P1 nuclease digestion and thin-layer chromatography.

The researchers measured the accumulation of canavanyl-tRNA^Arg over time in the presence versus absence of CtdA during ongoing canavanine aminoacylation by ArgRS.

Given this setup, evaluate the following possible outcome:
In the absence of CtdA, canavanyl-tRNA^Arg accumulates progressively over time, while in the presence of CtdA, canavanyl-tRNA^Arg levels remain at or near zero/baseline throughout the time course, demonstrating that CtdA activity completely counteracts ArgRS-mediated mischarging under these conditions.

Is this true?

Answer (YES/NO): YES